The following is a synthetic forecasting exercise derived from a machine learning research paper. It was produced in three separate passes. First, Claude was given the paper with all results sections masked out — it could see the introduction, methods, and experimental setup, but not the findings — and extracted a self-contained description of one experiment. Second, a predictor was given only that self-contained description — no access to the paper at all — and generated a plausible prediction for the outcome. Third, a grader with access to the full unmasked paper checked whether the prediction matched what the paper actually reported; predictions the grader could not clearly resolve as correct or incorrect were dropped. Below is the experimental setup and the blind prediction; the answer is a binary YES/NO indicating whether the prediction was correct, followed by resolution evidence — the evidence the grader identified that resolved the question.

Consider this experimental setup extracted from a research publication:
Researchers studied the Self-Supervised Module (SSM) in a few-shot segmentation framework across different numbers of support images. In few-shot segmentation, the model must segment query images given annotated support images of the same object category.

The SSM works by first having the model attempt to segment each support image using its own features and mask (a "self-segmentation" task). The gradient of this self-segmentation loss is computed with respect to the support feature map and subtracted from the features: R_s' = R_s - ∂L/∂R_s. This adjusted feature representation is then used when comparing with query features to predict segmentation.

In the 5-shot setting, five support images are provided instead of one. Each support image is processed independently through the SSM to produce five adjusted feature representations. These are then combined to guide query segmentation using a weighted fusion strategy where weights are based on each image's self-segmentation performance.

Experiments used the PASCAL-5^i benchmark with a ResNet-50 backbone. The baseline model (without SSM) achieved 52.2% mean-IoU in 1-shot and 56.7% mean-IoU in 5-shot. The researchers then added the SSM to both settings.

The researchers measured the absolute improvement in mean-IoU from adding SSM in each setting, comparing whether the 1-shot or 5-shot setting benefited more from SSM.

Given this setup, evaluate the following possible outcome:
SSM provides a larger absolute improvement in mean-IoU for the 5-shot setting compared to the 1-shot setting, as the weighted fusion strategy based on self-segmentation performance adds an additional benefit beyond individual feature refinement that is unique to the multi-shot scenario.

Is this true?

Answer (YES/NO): YES